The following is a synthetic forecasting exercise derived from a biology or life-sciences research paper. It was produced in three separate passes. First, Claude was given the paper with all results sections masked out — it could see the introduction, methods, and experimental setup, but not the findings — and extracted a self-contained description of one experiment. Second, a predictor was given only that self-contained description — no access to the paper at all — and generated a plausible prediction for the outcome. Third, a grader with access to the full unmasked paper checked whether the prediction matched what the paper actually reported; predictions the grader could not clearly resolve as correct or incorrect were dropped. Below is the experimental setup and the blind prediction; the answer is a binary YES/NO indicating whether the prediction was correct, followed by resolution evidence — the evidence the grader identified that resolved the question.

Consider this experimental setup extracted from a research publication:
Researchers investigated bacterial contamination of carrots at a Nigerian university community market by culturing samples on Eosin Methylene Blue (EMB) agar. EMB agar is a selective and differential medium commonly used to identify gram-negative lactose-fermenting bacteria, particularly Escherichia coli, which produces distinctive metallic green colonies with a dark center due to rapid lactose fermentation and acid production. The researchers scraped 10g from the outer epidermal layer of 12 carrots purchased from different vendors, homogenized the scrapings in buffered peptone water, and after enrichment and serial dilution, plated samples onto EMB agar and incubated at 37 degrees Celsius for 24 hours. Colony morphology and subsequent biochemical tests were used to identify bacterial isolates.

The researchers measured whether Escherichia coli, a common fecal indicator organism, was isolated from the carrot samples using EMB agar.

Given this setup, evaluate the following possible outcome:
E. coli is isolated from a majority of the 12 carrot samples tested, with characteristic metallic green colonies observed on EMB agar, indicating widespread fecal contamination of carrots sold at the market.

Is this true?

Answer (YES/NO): NO